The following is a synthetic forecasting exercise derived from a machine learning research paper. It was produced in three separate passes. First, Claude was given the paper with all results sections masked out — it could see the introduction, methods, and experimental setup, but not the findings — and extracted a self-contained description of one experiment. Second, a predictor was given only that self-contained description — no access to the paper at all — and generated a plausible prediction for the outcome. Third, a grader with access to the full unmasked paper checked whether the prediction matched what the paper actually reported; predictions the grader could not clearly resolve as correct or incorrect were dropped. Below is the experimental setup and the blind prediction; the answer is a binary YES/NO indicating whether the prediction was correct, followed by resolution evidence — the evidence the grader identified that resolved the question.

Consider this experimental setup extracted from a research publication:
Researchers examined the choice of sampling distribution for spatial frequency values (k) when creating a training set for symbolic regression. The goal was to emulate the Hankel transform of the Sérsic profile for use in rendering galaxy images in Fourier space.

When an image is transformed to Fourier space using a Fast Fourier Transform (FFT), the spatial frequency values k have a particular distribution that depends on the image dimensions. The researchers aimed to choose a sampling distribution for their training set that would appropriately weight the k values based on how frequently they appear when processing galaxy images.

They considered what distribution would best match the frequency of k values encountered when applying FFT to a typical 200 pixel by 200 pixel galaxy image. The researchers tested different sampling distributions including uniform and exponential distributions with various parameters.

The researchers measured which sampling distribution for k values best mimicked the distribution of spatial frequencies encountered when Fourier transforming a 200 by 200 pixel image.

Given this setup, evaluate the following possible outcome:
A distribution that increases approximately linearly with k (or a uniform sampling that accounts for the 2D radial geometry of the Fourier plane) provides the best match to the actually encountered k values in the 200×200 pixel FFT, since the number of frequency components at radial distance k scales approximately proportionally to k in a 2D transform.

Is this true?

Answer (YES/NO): NO